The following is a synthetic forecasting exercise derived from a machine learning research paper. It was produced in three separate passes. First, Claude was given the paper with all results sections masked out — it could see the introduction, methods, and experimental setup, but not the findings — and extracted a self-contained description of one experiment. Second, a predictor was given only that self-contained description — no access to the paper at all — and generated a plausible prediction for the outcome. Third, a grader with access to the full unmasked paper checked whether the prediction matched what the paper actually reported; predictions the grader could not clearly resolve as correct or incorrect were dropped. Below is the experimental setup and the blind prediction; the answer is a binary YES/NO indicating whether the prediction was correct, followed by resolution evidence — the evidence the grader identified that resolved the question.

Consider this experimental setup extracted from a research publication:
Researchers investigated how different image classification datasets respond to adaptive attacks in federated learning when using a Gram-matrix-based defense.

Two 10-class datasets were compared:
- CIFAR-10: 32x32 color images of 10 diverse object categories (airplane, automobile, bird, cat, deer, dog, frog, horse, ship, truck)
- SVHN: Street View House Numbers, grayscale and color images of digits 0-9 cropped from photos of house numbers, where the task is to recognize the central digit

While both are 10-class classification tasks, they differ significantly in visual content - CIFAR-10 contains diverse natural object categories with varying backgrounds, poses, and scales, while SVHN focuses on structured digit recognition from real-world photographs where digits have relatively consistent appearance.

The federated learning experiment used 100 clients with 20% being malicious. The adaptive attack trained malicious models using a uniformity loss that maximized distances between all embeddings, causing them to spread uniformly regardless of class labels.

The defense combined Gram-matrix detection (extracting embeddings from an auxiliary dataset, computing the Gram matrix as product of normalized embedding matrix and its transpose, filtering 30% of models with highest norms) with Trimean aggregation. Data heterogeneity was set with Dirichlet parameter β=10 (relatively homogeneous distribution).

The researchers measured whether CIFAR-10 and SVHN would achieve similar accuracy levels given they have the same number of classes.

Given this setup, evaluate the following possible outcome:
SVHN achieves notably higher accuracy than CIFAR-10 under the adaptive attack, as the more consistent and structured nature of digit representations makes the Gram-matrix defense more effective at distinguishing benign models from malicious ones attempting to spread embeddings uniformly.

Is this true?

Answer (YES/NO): YES